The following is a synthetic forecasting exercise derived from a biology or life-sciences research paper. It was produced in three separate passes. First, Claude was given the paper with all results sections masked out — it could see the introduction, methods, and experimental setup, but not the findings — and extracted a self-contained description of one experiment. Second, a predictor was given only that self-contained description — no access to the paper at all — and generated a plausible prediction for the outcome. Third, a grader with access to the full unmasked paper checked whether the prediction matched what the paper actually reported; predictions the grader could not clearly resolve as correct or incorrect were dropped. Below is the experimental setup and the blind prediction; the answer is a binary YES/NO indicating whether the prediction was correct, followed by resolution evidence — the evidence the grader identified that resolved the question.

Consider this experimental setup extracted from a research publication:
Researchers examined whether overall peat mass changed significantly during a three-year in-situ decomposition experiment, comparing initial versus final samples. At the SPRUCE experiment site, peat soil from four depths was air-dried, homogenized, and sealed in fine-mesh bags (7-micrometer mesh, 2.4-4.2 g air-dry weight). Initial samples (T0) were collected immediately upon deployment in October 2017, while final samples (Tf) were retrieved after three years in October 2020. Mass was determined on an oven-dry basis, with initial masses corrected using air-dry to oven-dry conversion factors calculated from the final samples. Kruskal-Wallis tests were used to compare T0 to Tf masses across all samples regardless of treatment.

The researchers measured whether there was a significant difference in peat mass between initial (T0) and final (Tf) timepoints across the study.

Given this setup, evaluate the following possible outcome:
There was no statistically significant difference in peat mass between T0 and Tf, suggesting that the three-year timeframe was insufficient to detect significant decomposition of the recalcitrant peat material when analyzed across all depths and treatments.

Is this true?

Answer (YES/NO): NO